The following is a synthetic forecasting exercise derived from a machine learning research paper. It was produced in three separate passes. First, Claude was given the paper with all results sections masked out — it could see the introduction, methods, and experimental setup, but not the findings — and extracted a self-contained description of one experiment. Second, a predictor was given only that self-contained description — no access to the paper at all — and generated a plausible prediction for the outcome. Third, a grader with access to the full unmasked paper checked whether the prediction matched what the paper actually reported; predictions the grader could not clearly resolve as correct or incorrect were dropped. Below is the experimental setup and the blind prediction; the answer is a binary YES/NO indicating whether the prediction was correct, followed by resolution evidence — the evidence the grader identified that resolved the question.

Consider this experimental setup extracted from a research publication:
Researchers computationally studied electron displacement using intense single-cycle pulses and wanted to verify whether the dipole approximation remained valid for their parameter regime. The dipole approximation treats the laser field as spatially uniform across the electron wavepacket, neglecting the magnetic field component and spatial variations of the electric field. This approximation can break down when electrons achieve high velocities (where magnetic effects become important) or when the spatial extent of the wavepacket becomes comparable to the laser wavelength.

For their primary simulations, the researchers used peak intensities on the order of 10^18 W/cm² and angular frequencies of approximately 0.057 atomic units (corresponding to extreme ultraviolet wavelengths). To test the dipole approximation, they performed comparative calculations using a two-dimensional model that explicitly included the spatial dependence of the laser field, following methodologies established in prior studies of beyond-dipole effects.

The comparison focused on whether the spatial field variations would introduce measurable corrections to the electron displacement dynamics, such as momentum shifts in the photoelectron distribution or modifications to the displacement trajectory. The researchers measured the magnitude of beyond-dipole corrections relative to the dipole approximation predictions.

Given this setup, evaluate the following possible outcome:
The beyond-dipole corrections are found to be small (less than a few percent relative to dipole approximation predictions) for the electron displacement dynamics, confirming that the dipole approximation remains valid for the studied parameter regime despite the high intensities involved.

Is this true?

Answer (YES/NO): YES